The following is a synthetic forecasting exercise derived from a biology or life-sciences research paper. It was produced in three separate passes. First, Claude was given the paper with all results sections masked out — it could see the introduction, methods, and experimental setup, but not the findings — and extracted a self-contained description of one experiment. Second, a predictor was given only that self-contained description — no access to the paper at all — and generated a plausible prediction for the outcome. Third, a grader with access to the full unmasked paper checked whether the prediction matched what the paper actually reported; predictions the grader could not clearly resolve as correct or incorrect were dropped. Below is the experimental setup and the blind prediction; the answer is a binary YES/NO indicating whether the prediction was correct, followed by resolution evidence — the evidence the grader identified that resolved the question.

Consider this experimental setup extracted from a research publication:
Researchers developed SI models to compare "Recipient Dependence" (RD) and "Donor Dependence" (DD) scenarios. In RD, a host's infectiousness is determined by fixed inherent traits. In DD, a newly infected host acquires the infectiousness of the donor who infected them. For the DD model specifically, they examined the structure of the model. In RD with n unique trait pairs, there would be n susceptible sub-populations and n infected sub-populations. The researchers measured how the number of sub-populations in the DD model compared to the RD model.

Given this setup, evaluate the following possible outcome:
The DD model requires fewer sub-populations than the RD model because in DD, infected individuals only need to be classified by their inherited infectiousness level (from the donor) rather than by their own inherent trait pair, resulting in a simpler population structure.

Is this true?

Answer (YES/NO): NO